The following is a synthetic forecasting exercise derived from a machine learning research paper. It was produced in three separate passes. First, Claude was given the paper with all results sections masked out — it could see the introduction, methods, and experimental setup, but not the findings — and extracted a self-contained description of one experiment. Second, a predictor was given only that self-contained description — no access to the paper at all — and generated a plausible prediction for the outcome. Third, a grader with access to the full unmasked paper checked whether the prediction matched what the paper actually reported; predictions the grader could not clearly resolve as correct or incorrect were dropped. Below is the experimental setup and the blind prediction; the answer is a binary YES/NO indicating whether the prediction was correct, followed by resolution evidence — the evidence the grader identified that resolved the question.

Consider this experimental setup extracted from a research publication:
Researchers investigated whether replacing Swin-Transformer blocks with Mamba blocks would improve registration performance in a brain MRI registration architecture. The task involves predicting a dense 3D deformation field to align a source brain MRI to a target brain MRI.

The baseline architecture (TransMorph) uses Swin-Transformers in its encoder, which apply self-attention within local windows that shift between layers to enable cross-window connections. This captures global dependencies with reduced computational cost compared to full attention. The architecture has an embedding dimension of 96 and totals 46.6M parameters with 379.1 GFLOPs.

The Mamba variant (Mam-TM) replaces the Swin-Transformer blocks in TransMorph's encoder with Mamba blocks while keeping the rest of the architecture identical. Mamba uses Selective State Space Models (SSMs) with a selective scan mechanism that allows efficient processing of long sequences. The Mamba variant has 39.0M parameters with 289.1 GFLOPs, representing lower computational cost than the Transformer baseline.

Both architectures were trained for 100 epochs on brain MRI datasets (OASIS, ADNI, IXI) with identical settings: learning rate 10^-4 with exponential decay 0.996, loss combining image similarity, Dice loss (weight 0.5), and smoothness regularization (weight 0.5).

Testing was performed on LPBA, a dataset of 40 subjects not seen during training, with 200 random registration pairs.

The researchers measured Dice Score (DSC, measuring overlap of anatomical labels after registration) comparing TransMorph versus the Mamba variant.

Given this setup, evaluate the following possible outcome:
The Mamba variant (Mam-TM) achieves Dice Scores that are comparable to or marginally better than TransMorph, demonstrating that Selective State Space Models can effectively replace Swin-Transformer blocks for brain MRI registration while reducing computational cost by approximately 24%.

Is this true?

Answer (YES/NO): NO